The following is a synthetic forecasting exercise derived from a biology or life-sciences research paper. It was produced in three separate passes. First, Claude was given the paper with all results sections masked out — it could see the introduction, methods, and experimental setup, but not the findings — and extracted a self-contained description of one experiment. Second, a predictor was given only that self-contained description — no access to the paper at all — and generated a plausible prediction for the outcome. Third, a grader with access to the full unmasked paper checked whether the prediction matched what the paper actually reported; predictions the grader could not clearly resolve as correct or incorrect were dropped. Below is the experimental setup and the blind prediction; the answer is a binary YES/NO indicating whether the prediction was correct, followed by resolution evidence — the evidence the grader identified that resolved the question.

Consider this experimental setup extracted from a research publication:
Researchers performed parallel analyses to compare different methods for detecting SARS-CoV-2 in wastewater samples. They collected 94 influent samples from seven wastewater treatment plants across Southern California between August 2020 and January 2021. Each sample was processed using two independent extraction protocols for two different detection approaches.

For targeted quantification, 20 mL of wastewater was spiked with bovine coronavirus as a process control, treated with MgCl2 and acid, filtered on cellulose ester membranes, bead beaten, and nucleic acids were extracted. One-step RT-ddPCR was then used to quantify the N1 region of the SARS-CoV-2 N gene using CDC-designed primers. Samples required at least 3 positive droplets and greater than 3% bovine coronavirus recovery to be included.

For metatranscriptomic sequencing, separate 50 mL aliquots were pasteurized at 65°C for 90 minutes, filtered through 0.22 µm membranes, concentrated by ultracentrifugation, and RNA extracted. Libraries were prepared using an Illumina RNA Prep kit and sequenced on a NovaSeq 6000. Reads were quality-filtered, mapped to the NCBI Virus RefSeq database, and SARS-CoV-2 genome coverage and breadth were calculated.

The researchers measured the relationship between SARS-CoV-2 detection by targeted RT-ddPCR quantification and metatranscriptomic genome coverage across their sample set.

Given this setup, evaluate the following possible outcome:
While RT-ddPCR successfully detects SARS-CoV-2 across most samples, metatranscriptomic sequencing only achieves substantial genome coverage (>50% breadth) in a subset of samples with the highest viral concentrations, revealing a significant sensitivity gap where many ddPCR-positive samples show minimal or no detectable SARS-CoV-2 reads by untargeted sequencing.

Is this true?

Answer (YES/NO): YES